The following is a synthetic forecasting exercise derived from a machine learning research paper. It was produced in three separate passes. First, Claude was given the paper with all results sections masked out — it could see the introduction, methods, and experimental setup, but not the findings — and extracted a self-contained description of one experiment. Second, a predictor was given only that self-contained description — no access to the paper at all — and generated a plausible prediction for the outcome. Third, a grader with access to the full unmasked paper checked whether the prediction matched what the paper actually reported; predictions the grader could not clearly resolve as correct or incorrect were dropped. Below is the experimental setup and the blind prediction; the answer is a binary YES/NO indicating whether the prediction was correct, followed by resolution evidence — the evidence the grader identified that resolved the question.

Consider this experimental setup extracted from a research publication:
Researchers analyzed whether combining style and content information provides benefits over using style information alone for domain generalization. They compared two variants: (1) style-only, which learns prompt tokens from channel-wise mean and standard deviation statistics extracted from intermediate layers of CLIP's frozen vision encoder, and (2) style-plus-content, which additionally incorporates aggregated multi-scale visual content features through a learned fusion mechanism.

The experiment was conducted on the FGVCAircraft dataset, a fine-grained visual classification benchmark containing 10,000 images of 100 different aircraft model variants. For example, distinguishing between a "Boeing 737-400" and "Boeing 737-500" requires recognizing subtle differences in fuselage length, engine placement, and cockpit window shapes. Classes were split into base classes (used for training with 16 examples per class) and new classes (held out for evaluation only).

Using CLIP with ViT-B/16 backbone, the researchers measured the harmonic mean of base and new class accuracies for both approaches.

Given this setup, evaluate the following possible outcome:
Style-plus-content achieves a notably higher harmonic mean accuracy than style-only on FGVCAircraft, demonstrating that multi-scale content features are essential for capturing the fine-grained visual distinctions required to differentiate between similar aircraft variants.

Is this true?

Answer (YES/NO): NO